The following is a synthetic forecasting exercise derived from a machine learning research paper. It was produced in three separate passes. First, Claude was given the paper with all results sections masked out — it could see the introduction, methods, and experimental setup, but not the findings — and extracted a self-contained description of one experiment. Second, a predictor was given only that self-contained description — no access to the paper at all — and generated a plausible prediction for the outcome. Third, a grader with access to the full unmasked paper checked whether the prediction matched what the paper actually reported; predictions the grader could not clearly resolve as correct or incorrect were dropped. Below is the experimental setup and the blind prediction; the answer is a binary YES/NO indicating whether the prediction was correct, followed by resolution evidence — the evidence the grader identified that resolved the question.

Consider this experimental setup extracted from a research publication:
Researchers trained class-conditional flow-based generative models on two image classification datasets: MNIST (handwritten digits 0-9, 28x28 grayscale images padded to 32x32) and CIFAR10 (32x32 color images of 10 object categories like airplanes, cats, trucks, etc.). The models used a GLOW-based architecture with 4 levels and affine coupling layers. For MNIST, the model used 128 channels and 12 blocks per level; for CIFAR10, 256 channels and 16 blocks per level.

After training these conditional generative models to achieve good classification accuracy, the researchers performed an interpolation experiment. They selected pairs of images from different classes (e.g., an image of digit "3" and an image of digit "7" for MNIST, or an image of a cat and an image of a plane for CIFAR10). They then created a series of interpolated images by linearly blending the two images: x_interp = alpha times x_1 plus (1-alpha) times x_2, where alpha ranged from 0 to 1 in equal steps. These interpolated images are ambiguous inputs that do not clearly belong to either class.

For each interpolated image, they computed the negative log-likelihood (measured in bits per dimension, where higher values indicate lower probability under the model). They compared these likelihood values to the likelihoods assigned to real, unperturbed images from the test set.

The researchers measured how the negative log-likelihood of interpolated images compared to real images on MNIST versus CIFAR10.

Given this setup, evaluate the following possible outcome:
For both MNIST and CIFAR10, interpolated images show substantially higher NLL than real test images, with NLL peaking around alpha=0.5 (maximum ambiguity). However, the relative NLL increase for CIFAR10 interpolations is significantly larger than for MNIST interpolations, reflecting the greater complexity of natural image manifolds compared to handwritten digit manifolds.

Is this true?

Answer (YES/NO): NO